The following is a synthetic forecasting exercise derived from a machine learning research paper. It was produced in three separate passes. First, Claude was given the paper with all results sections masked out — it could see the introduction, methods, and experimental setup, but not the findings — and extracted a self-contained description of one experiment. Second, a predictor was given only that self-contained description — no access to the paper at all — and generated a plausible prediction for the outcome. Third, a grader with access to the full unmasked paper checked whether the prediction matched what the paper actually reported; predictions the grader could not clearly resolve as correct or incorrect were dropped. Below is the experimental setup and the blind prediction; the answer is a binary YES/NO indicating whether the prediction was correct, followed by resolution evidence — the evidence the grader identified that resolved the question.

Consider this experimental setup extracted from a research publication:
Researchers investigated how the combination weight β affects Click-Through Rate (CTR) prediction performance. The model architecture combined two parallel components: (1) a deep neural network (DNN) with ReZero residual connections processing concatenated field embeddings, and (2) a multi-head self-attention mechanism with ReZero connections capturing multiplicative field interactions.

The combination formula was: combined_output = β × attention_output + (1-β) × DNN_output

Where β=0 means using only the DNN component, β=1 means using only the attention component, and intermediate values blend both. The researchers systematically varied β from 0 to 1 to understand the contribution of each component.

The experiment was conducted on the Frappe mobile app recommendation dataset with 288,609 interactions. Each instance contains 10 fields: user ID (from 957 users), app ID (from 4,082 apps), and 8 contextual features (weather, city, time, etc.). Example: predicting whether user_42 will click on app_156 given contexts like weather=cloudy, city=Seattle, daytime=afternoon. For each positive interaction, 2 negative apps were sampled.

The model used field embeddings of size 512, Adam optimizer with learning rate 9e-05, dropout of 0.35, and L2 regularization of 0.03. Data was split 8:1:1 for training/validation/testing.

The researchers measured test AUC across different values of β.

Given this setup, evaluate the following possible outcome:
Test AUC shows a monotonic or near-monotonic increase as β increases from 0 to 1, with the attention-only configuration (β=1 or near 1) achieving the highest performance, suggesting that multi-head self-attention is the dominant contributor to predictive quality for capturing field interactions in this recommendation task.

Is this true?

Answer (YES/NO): NO